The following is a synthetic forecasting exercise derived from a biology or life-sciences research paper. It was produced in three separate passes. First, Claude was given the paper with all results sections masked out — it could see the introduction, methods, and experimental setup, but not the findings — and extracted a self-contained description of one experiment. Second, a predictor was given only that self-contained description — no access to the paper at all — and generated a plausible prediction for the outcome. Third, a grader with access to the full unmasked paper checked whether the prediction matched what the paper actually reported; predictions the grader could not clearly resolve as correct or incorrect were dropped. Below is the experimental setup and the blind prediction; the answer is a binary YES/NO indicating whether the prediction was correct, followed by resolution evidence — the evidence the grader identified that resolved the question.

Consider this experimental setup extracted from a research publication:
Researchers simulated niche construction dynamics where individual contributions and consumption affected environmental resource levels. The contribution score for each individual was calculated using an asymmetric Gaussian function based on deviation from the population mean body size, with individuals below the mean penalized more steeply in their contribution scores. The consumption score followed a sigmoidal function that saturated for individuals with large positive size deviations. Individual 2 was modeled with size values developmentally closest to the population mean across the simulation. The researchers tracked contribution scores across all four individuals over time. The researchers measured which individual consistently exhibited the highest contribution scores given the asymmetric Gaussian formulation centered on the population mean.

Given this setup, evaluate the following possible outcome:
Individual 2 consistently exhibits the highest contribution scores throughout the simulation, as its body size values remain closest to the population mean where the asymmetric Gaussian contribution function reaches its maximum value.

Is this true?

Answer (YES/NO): NO